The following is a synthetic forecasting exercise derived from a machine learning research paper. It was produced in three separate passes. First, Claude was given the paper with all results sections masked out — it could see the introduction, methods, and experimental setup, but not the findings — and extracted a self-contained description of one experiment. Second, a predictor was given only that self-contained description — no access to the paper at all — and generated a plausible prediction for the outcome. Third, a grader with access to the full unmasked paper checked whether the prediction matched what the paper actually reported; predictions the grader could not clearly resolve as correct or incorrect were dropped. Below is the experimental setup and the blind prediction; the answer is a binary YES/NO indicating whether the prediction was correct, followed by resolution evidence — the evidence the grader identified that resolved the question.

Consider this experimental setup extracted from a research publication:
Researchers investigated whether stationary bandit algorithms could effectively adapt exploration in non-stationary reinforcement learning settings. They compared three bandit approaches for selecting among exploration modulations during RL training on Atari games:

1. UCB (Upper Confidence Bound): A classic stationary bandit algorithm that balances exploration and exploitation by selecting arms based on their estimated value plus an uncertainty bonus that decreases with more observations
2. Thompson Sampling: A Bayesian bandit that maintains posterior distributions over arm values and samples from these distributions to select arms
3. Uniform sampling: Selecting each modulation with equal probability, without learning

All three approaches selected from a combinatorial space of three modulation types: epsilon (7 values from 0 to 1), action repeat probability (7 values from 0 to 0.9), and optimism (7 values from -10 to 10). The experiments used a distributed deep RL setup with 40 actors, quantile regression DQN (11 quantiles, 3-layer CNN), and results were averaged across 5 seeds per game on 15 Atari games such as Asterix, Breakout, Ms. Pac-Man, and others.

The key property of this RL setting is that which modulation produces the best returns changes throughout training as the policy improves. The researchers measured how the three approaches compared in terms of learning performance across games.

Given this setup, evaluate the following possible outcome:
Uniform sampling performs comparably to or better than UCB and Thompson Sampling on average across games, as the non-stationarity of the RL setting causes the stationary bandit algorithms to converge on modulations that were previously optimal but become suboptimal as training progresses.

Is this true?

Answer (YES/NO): YES